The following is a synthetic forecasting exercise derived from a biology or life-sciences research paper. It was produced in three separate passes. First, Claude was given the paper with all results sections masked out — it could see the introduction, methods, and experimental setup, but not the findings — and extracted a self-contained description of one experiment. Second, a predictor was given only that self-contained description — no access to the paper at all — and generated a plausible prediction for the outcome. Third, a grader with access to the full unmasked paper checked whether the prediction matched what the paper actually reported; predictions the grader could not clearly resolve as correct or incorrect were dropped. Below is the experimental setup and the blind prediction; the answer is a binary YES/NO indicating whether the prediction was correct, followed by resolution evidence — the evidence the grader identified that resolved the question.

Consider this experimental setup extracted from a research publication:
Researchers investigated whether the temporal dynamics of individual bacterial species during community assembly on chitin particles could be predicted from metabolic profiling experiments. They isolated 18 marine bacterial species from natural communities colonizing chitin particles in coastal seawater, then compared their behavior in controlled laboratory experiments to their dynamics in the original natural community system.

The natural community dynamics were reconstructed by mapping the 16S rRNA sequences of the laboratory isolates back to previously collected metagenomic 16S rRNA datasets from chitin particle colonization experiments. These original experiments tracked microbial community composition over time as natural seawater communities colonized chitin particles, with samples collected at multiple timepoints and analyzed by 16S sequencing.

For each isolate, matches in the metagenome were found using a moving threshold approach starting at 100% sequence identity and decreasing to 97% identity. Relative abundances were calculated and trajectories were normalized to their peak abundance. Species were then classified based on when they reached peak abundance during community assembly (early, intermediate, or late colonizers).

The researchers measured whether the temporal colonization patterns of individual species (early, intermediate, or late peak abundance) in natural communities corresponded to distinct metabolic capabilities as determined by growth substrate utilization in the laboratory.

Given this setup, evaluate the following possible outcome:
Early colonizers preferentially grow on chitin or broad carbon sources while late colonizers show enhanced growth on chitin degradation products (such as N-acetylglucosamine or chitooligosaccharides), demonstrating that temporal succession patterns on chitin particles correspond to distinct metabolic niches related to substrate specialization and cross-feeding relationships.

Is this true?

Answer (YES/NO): NO